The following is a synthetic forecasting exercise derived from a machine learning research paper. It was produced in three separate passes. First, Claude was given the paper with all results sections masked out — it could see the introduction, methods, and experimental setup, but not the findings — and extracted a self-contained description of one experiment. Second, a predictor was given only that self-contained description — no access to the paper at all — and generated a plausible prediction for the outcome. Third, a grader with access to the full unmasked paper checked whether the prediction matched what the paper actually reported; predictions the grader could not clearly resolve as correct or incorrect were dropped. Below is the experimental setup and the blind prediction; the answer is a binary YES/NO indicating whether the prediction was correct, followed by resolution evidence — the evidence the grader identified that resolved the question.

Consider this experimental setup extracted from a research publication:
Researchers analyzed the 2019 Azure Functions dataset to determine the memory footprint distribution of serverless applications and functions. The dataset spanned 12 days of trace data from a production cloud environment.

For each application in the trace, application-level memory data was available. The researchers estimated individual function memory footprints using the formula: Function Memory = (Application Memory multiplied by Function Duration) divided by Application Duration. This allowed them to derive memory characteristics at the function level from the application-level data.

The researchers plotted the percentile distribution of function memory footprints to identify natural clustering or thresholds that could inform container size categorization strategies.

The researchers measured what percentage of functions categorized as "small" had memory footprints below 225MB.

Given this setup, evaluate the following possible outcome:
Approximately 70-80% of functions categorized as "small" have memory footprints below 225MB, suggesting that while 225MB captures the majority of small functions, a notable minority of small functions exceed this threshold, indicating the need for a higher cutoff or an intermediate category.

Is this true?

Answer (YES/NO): NO